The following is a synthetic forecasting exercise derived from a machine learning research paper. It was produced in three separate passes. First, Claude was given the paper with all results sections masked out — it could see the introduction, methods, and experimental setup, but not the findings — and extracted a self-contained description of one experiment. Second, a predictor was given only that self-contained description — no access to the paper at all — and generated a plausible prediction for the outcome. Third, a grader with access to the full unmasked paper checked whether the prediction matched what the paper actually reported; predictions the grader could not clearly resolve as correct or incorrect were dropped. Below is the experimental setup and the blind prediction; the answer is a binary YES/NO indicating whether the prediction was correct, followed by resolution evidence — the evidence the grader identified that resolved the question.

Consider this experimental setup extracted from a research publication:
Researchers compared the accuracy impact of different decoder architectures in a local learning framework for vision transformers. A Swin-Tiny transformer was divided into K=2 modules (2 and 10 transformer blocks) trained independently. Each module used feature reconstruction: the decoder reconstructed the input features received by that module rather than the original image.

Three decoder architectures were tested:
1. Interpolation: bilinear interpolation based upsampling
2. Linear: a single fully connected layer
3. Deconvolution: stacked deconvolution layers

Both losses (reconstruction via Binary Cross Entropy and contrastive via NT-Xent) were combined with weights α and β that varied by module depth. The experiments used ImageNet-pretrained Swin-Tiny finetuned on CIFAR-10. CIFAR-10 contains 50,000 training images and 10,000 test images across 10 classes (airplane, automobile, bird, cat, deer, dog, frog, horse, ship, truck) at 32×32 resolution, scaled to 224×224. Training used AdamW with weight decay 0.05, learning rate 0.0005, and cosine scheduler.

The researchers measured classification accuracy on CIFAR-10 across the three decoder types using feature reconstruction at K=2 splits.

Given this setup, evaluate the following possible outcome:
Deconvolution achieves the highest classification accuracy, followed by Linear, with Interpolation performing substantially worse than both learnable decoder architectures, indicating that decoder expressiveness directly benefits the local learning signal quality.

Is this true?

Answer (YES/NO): NO